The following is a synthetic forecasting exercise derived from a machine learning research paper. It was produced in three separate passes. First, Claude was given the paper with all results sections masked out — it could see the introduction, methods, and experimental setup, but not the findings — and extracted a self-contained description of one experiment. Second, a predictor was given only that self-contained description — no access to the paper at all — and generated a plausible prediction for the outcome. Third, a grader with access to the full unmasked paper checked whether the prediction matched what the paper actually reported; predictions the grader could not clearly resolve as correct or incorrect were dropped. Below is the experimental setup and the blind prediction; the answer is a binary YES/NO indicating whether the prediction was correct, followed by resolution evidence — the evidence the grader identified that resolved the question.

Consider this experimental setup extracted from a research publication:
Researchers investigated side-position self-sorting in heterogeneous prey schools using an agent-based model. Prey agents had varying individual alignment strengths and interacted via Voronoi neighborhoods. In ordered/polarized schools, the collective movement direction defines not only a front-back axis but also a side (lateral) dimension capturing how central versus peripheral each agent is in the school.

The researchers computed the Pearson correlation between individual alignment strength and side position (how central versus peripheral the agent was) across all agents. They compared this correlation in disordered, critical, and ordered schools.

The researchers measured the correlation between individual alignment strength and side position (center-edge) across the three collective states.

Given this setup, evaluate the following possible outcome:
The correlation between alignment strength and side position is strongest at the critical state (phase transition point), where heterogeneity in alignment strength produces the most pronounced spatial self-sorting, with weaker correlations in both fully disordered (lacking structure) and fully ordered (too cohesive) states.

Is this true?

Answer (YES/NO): NO